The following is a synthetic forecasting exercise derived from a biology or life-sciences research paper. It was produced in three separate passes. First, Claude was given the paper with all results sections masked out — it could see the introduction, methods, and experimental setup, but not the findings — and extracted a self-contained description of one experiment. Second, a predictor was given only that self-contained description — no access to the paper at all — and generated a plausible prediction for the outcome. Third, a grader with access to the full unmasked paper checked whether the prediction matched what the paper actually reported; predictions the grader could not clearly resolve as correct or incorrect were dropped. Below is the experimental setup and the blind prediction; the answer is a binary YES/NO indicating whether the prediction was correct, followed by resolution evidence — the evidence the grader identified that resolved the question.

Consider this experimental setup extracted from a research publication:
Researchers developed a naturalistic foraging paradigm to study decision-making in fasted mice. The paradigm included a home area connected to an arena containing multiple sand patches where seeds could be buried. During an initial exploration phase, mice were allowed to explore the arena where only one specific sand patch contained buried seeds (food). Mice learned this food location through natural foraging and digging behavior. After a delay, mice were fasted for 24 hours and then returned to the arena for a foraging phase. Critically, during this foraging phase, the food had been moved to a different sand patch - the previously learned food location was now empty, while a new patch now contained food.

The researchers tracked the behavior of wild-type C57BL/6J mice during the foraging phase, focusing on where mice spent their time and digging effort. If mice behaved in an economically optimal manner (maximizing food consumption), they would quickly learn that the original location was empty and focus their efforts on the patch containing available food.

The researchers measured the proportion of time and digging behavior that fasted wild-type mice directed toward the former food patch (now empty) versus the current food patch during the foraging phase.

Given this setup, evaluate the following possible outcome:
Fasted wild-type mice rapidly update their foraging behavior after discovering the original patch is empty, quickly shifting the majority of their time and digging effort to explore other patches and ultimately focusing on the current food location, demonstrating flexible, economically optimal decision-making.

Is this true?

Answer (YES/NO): NO